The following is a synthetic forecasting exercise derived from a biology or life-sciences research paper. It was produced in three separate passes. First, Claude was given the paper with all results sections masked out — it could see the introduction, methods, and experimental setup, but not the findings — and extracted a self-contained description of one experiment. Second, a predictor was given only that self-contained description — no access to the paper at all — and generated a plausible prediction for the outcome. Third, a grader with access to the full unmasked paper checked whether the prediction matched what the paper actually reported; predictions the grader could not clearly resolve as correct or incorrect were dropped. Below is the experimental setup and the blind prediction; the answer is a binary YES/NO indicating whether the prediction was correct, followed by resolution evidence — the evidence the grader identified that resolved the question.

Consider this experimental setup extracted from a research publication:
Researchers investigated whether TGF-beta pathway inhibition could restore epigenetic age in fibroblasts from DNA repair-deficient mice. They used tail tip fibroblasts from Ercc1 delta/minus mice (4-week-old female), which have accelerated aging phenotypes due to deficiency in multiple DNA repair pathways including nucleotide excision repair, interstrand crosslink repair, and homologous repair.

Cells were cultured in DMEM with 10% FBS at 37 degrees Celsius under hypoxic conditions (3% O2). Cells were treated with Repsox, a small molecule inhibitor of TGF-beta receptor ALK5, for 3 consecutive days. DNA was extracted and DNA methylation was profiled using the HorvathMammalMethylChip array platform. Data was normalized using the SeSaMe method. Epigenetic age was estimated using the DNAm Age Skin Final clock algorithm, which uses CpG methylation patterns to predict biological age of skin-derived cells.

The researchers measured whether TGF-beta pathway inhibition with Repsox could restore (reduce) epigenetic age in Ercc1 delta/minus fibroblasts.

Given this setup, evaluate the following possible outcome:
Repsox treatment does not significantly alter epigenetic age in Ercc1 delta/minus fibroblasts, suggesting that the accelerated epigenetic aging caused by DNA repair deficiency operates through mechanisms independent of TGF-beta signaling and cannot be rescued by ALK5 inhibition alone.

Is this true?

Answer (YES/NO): NO